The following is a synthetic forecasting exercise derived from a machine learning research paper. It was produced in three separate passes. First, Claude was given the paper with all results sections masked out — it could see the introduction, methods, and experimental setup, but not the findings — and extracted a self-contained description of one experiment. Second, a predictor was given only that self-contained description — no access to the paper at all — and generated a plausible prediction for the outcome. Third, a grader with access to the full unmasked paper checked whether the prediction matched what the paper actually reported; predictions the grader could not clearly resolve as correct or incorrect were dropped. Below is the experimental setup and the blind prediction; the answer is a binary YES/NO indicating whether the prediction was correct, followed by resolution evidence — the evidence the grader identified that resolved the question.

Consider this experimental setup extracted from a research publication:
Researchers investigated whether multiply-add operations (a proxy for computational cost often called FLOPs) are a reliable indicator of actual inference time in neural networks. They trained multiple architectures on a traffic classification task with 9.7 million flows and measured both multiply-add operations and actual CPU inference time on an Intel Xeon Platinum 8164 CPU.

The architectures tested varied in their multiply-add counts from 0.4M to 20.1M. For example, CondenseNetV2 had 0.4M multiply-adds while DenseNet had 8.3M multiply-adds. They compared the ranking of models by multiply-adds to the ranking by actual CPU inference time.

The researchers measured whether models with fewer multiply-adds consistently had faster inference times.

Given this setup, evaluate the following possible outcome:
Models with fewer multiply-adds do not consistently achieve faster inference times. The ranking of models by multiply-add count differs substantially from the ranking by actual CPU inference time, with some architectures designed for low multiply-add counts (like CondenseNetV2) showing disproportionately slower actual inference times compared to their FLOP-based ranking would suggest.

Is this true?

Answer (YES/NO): YES